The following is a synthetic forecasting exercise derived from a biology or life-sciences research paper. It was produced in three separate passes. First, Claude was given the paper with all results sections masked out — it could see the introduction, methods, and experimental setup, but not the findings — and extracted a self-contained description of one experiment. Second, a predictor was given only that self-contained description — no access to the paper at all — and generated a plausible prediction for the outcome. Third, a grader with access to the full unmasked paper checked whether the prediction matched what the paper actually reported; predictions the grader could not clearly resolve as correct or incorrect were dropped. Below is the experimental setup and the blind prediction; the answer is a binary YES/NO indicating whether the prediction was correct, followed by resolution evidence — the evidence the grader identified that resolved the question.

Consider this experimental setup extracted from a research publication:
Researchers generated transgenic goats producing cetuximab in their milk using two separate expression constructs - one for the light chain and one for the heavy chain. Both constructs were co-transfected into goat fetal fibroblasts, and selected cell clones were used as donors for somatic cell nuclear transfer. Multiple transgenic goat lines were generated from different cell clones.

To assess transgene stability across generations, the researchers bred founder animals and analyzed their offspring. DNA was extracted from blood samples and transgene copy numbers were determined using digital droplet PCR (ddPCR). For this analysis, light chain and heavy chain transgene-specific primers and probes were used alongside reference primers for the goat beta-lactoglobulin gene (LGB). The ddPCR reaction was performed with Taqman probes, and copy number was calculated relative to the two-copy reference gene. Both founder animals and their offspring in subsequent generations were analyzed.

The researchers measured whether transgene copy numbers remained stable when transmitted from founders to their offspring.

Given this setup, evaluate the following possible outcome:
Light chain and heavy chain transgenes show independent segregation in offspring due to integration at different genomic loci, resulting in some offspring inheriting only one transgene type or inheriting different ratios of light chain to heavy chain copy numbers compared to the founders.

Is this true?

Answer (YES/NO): NO